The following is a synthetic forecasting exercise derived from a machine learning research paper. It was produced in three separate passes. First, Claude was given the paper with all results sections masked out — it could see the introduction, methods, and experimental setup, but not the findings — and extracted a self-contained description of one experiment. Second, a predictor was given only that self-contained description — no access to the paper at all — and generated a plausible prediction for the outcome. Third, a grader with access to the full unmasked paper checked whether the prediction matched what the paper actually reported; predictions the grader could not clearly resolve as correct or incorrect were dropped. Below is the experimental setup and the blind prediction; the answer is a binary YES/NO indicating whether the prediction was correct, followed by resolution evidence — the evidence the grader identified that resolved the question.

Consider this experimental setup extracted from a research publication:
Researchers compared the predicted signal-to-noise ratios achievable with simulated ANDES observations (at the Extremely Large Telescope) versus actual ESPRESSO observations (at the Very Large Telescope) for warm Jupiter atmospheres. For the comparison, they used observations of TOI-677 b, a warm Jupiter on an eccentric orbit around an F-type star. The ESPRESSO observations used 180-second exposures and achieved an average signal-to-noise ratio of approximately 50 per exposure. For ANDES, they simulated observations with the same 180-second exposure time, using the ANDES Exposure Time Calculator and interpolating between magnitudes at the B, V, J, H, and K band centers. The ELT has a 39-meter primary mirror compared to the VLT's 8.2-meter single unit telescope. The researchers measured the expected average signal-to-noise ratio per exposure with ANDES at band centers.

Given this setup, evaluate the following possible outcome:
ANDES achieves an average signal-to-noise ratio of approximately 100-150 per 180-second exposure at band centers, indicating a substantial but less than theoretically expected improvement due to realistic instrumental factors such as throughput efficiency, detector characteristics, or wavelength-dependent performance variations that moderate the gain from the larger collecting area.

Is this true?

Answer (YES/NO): NO